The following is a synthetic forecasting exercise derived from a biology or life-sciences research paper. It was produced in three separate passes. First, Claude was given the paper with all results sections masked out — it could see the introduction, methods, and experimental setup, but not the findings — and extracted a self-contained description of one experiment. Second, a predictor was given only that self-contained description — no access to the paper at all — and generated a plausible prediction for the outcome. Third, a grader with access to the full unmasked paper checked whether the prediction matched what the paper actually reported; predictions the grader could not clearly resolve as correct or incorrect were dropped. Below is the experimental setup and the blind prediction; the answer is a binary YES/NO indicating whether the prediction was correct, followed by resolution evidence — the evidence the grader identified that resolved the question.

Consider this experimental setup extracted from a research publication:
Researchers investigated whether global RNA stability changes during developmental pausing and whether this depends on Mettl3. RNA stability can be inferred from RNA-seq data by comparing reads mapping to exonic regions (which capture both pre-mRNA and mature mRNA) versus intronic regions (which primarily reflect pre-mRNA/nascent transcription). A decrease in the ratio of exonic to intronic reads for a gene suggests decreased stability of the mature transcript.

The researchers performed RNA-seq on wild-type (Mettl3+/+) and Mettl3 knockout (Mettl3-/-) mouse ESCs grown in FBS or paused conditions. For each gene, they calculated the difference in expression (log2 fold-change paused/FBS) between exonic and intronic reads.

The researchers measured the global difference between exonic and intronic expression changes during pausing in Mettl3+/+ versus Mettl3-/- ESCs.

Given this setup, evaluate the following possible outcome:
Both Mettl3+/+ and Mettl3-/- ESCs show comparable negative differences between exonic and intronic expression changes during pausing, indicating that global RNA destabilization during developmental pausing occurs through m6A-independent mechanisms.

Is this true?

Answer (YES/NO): NO